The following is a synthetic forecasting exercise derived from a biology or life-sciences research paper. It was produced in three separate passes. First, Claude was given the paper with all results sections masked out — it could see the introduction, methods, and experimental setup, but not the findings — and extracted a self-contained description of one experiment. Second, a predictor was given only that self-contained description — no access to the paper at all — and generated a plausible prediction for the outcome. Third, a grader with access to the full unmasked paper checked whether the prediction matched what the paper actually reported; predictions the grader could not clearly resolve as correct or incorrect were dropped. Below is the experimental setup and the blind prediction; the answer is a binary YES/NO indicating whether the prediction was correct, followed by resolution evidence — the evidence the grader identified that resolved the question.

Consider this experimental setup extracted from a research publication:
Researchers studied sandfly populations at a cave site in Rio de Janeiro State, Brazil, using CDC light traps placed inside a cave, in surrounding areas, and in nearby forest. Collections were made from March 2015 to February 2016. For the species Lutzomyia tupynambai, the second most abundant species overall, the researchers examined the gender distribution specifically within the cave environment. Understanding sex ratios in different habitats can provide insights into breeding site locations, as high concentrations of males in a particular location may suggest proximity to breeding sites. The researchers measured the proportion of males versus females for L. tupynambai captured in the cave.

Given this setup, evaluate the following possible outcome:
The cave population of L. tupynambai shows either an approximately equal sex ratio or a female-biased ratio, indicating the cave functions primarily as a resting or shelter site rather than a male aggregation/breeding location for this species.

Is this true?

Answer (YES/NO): NO